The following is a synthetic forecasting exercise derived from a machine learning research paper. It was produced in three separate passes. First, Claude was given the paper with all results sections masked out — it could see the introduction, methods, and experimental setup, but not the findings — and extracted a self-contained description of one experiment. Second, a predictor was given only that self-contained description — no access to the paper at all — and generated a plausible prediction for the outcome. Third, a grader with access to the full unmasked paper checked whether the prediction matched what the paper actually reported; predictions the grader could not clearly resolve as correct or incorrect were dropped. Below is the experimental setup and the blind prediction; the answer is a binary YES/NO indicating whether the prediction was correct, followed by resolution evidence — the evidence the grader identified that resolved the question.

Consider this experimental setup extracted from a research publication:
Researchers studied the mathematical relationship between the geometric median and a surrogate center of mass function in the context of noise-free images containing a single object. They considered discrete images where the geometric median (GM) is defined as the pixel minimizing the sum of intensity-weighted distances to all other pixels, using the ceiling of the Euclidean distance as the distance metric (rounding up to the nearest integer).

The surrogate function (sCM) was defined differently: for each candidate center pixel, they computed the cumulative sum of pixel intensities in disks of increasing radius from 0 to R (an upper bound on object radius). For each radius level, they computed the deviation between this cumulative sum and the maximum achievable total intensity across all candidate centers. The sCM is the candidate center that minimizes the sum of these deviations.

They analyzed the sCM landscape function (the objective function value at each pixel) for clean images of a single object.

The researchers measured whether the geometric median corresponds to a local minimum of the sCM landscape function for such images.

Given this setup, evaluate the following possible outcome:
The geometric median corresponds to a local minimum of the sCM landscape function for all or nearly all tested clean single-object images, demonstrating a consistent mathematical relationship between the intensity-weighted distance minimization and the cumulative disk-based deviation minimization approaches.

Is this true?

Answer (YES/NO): YES